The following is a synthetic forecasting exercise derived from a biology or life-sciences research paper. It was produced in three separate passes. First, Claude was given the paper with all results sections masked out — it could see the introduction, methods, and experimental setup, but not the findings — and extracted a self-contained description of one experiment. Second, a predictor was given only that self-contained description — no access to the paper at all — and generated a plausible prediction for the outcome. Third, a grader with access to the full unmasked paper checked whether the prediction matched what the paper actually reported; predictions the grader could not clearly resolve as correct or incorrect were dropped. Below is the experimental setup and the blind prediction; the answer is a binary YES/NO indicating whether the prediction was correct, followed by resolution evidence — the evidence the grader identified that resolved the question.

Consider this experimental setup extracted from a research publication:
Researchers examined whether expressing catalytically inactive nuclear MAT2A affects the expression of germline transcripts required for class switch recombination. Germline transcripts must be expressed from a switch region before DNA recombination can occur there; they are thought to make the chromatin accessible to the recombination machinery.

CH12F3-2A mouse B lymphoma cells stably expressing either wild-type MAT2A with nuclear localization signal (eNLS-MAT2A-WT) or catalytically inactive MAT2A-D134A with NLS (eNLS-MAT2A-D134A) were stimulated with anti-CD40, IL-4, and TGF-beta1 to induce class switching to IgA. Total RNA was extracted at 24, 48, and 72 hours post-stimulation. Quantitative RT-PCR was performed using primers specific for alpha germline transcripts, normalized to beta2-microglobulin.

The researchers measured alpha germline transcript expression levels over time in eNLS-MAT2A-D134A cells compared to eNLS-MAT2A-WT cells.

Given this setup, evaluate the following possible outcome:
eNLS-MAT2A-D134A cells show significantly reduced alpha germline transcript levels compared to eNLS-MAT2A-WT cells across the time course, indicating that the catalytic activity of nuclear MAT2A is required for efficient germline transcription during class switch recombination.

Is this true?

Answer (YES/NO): NO